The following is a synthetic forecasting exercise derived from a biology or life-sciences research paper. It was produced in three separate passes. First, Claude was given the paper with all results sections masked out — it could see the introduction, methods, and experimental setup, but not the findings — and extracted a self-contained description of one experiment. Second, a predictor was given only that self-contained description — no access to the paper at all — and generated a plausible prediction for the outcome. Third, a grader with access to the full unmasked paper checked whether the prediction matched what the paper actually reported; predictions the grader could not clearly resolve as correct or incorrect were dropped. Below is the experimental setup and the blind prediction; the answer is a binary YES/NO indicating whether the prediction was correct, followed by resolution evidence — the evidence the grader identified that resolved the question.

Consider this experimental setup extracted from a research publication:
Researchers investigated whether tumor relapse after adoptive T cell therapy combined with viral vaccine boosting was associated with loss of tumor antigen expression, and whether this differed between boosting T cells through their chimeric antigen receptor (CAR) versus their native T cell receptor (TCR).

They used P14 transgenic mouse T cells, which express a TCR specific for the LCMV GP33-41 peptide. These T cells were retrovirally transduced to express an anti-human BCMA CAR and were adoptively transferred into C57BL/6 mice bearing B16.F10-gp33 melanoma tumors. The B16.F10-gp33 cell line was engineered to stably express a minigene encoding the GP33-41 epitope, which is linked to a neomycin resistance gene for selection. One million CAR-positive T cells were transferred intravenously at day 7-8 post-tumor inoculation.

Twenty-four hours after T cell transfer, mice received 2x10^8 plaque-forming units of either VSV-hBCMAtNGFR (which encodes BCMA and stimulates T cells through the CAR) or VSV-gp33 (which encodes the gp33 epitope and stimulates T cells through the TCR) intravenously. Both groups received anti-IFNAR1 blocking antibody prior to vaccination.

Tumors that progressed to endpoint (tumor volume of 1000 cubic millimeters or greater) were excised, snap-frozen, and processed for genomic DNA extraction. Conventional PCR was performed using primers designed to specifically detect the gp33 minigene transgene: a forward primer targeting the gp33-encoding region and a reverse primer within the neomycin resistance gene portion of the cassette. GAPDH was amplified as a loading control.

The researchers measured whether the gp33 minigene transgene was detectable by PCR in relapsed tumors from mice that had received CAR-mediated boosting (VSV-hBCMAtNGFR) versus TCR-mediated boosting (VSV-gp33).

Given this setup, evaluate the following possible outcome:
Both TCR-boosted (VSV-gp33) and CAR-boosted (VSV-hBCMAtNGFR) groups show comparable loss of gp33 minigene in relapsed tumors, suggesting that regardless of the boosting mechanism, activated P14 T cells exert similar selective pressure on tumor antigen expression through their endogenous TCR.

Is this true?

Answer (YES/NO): NO